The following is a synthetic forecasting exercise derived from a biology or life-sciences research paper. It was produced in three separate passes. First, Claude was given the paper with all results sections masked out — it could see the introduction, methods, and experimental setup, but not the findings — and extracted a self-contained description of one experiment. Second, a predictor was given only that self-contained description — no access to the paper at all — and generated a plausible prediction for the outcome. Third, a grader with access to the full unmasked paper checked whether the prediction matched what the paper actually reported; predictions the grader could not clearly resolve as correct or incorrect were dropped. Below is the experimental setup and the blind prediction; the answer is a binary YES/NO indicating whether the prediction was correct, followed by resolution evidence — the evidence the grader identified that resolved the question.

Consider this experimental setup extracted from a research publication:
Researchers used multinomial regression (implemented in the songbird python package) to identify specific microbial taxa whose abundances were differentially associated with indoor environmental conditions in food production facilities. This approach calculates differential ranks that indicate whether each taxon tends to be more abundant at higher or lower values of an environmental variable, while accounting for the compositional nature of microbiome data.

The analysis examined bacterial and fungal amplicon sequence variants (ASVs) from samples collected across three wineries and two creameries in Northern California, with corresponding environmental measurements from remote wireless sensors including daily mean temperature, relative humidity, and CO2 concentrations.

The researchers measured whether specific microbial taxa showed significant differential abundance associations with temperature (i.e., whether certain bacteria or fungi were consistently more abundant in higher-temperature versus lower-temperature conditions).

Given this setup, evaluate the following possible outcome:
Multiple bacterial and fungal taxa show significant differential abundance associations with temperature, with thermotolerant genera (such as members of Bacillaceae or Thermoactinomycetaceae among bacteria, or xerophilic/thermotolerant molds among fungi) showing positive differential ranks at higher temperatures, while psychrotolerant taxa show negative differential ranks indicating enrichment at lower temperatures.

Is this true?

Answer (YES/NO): NO